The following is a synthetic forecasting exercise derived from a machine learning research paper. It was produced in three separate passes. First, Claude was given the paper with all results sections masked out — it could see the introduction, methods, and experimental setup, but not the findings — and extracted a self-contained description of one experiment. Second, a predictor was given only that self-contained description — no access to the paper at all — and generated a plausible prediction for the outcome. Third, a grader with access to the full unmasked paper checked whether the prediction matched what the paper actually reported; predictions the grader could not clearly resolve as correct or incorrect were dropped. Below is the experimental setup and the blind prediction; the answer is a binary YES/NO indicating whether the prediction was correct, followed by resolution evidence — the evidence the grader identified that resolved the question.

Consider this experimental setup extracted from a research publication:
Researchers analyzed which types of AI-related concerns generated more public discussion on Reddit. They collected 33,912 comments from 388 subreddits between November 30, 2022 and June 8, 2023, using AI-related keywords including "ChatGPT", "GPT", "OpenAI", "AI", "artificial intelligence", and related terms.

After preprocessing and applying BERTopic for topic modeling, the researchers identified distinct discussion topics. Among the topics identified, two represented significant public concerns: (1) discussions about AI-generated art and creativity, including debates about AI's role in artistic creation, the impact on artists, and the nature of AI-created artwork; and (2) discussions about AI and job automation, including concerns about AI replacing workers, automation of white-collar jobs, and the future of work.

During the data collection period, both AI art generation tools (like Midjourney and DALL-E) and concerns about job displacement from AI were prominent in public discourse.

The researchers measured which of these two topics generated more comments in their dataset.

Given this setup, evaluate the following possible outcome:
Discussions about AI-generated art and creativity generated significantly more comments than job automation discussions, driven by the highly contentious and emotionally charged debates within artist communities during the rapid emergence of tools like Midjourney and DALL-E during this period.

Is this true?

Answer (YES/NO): YES